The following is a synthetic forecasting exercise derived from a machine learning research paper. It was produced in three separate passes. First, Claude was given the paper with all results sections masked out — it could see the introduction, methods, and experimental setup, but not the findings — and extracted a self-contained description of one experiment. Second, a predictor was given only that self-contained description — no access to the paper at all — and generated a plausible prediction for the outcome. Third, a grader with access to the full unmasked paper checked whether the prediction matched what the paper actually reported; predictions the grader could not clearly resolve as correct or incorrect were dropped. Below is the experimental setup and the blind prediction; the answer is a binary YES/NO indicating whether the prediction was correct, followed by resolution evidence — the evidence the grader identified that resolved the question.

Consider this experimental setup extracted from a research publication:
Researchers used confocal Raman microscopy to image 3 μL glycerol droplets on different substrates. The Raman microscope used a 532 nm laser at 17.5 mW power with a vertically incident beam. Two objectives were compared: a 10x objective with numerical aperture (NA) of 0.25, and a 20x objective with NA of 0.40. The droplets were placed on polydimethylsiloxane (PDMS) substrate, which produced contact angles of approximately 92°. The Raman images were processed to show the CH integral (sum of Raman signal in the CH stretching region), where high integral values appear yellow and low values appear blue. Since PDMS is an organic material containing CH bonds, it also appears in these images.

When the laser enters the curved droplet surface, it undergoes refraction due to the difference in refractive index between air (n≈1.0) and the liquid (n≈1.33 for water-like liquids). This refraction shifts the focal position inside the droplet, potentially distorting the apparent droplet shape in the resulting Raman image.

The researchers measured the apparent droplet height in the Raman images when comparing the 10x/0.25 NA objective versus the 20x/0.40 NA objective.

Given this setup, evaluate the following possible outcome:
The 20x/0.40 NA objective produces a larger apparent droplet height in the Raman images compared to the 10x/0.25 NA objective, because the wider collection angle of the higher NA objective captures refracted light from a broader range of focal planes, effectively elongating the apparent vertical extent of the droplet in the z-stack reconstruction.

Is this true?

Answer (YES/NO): YES